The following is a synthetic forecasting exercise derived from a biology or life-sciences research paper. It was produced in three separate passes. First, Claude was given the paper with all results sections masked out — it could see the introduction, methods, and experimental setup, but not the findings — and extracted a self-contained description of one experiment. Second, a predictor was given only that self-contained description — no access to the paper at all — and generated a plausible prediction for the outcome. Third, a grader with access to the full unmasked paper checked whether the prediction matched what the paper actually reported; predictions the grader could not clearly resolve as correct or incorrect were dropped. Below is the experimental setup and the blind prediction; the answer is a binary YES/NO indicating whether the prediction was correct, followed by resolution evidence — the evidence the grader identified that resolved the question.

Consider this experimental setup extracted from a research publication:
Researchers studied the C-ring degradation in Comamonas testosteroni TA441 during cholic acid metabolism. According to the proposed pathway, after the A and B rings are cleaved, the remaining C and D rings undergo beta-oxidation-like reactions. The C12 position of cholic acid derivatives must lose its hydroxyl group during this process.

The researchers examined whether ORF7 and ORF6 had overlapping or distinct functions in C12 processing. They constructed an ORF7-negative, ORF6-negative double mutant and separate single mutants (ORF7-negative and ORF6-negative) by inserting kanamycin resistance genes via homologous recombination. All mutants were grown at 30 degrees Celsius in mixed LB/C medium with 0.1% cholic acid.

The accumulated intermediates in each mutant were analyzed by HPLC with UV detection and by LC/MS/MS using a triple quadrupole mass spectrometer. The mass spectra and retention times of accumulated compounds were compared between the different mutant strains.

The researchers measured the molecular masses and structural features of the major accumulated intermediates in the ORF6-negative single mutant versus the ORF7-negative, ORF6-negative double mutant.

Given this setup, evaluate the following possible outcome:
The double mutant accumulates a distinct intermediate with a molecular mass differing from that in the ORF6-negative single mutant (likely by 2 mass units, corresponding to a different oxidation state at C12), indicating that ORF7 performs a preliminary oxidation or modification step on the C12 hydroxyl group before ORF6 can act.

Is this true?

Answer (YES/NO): NO